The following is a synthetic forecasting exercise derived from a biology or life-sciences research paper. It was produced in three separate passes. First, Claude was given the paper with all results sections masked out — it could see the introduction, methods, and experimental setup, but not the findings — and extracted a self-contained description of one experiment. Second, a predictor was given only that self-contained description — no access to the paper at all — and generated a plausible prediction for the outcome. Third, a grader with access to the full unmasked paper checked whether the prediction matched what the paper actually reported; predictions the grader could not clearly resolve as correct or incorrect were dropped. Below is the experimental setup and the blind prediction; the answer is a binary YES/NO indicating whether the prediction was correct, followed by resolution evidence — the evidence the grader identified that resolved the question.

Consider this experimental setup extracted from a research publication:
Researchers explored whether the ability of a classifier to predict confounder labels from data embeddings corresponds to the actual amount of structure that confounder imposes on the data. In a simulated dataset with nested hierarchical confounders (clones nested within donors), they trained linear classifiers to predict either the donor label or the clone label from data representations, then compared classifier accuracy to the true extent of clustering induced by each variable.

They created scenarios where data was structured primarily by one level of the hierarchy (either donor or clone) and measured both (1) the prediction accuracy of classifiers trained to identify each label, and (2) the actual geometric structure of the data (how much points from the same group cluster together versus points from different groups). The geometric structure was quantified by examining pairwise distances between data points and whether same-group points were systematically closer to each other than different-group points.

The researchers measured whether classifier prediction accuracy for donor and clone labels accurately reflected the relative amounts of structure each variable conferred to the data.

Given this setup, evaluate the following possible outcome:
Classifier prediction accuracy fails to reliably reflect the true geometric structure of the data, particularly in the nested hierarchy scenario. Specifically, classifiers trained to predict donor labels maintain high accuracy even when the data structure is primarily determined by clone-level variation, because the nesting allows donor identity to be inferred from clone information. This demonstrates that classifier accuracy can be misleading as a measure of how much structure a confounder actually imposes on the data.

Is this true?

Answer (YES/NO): YES